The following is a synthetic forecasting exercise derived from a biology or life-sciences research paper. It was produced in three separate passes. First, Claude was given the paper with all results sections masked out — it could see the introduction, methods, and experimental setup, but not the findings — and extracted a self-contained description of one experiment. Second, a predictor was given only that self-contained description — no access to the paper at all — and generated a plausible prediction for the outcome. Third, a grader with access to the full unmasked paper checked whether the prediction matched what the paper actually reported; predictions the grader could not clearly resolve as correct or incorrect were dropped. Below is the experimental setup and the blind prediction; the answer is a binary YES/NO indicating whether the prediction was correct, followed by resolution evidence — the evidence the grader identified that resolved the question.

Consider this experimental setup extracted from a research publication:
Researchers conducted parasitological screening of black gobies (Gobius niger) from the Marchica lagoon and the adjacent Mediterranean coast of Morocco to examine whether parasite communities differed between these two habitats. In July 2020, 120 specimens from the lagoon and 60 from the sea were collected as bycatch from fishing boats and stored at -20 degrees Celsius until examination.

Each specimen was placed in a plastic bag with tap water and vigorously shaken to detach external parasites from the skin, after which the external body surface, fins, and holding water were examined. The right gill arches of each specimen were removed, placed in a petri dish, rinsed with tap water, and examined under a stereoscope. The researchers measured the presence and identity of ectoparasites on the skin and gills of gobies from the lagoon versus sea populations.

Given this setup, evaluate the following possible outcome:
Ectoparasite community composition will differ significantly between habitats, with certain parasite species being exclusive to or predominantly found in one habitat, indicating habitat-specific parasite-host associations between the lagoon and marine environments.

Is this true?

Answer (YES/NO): NO